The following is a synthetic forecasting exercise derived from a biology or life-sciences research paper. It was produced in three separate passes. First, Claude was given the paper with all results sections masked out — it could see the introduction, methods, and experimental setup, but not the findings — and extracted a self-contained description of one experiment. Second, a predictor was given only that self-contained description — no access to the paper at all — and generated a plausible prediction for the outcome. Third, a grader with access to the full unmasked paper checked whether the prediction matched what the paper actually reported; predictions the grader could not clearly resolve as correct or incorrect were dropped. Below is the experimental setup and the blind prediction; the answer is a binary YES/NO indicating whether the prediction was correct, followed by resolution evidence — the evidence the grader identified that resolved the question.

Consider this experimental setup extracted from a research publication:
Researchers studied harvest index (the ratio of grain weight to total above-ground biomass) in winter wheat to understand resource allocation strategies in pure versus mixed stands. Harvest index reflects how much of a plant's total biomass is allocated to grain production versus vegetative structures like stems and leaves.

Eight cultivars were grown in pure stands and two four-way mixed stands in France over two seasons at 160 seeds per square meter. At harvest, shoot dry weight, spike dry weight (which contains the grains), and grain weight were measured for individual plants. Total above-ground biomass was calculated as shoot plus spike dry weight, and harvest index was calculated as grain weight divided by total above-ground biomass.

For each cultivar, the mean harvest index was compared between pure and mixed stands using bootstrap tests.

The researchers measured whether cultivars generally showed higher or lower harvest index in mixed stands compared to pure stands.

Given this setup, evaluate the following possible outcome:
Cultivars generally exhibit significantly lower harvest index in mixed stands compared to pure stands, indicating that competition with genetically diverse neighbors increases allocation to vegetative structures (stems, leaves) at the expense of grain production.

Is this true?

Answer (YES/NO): NO